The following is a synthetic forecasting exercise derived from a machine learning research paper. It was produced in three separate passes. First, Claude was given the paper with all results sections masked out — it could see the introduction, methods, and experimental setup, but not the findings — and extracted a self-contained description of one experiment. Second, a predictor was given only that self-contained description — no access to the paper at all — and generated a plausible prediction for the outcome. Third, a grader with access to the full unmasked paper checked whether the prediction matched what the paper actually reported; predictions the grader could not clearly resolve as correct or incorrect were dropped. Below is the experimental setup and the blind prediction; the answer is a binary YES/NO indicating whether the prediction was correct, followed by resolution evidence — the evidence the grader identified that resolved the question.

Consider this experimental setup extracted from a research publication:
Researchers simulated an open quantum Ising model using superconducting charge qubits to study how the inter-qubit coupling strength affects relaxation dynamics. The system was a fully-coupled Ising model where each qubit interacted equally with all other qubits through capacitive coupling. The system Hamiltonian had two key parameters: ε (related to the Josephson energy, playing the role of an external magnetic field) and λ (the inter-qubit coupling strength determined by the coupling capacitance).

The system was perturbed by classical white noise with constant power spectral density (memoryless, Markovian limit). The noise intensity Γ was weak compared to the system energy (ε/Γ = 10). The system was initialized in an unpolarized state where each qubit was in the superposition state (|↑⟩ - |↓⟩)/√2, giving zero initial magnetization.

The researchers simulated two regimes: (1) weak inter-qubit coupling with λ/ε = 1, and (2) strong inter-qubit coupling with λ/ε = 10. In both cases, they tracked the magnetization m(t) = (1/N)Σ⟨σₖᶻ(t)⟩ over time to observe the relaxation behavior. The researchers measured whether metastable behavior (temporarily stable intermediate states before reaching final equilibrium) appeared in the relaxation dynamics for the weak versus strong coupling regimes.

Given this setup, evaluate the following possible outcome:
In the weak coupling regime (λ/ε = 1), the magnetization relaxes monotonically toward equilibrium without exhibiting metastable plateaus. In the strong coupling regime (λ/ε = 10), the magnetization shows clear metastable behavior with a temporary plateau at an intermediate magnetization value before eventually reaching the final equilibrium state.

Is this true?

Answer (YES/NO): YES